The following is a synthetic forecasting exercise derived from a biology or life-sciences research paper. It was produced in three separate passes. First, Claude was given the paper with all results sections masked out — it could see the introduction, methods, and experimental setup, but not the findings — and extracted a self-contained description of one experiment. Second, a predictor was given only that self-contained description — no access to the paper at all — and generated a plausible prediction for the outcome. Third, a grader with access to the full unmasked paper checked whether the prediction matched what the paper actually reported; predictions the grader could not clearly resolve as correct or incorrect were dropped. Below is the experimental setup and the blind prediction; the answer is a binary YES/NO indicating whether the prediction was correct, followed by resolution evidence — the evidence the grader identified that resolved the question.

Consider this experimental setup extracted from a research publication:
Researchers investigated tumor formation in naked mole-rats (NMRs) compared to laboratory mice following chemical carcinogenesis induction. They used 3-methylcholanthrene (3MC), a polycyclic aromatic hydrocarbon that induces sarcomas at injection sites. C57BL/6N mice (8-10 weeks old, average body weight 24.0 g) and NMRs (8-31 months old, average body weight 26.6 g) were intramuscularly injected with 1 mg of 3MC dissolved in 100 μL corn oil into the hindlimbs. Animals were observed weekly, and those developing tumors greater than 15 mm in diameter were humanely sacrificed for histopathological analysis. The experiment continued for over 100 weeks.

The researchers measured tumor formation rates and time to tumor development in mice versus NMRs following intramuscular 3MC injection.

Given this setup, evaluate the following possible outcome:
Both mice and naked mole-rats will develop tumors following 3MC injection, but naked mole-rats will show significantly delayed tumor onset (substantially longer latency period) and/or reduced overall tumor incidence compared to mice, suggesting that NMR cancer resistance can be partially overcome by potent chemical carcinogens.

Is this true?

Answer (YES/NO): NO